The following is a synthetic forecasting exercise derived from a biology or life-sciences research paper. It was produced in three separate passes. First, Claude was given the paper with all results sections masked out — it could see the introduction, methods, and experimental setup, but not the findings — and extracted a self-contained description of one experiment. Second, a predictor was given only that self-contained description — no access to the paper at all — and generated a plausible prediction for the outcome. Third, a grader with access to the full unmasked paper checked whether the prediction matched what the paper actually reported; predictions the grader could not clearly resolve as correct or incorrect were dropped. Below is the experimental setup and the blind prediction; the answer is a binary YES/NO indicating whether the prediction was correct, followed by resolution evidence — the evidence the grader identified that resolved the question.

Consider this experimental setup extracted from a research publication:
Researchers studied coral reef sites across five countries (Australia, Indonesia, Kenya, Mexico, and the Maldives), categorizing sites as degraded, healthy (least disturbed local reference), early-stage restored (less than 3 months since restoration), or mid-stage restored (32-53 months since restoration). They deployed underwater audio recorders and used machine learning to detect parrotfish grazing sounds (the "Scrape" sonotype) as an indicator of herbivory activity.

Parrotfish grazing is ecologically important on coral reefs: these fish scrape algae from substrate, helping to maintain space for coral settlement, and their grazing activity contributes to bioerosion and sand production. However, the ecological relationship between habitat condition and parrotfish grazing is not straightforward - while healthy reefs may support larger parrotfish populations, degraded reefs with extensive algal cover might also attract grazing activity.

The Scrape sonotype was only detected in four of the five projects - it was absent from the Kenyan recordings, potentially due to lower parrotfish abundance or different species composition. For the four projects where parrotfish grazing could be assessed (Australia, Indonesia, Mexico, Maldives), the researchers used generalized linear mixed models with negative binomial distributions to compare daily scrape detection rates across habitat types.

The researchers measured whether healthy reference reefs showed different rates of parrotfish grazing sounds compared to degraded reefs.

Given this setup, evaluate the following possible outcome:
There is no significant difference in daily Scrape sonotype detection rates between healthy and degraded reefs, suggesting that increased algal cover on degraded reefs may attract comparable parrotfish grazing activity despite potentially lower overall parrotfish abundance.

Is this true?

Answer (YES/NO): NO